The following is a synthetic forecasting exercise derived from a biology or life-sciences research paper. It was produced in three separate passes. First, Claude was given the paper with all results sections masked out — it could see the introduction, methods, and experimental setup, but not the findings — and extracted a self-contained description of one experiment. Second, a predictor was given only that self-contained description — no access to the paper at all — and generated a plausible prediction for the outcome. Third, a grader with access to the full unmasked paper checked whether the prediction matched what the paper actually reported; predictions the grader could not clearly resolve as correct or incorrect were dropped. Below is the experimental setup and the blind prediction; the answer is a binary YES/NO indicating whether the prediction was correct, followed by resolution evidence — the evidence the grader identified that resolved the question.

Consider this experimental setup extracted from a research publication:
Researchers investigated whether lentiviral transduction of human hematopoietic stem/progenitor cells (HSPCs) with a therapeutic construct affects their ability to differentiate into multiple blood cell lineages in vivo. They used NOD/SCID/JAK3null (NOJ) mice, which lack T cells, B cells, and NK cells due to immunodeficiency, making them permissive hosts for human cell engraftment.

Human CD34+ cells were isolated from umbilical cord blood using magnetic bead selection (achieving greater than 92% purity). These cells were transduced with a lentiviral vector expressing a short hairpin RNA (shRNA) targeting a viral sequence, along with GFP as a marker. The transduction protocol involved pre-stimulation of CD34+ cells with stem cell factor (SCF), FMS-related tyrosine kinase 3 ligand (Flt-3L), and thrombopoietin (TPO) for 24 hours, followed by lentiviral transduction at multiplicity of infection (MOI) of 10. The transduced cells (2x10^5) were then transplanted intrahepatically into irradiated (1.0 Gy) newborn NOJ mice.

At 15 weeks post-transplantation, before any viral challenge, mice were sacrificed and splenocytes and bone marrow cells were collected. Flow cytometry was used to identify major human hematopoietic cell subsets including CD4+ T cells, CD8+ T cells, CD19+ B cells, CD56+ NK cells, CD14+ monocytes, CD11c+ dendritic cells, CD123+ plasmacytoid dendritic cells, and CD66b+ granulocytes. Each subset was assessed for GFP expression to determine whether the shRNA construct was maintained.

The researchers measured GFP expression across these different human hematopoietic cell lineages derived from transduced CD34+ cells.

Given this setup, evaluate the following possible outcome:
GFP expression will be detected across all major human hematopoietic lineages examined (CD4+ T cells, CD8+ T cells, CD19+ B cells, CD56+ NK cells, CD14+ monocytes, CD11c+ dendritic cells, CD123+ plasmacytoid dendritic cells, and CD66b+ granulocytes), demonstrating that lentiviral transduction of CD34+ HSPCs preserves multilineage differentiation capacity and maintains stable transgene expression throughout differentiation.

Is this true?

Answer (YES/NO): YES